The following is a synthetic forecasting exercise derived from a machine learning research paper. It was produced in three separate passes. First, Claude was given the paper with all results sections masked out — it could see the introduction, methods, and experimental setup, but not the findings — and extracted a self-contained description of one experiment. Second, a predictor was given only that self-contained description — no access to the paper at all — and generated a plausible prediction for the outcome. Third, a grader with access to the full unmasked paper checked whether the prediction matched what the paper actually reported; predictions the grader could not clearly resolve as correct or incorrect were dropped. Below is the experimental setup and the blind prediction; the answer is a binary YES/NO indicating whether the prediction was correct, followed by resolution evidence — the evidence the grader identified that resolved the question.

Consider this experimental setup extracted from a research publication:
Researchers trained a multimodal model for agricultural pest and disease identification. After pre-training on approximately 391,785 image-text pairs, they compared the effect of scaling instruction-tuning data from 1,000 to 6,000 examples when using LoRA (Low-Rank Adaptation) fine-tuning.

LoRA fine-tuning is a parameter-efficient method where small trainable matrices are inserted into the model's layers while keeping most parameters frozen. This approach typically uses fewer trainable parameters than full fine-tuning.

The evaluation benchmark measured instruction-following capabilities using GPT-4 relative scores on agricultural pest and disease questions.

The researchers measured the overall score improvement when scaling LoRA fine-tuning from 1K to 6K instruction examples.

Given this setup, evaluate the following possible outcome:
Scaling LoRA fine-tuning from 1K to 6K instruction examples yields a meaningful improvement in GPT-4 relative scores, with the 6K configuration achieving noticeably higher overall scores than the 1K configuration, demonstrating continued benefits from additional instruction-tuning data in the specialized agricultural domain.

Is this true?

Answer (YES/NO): YES